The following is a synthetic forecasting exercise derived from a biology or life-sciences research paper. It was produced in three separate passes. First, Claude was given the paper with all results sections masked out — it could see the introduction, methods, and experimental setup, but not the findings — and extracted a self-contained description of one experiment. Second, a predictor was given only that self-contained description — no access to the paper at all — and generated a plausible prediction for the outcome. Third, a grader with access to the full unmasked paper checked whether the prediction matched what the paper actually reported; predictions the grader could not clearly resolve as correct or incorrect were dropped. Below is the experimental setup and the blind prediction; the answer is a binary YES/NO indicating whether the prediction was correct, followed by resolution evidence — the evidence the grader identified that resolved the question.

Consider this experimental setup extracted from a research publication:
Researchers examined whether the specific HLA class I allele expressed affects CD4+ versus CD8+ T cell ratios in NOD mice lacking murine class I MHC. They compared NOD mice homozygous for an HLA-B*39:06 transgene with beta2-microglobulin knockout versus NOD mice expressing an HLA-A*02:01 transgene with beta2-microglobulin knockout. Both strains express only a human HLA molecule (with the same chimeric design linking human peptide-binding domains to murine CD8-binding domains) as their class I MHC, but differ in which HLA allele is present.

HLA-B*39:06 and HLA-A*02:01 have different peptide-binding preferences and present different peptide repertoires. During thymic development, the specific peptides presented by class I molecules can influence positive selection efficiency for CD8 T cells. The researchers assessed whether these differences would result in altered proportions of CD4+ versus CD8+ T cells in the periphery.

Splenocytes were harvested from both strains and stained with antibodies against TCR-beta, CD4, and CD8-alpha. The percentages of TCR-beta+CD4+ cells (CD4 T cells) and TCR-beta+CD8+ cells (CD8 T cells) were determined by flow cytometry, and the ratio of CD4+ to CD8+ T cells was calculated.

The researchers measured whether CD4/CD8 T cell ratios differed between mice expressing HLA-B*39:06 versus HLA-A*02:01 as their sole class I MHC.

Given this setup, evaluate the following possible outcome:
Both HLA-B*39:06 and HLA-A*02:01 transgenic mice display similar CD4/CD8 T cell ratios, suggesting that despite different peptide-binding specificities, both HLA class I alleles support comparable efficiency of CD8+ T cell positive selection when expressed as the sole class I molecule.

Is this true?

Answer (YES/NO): YES